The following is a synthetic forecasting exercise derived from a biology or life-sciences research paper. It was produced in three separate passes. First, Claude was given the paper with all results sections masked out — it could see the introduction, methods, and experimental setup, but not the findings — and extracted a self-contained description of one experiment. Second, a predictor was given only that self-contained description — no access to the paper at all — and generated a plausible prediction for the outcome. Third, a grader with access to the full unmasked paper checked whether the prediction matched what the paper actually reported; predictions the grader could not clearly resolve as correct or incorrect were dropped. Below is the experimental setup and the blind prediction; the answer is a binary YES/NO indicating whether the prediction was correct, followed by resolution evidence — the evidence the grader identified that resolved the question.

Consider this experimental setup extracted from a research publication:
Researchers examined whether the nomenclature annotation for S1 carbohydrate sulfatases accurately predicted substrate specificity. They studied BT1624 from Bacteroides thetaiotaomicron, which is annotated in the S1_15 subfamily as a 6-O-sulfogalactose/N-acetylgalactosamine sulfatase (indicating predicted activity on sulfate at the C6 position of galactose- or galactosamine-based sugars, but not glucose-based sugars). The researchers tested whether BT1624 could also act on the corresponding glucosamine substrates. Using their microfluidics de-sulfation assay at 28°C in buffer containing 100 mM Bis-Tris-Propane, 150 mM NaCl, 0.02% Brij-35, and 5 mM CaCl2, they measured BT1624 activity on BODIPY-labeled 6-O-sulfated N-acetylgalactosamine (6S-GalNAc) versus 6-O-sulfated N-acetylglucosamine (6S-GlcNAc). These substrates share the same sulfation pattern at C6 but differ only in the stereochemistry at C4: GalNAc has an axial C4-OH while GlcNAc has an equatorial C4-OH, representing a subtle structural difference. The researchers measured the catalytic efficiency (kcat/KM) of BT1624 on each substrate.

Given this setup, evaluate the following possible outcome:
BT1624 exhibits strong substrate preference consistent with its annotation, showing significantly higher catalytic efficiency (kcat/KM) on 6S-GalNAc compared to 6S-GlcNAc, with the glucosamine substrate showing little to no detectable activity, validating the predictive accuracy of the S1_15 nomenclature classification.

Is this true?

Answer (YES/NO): YES